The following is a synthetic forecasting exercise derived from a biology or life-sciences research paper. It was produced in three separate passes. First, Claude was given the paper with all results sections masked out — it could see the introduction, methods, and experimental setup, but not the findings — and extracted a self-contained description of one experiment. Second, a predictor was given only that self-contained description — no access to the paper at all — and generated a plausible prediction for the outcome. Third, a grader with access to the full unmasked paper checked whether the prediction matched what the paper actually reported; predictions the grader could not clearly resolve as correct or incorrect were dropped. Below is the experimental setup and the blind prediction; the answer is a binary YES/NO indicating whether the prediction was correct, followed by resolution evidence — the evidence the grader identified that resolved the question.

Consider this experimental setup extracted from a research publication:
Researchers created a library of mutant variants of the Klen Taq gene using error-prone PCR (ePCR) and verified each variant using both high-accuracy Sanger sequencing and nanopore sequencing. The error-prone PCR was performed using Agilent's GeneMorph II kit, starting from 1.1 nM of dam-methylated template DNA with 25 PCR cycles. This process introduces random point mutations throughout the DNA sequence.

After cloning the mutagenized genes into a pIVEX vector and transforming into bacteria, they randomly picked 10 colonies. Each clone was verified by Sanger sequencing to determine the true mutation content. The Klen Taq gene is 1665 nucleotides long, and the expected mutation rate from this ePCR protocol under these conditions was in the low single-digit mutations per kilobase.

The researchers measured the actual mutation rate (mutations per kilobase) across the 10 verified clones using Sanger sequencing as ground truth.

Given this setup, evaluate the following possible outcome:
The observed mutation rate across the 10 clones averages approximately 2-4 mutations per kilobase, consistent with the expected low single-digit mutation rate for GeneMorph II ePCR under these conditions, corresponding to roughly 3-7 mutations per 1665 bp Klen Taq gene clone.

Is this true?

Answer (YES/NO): YES